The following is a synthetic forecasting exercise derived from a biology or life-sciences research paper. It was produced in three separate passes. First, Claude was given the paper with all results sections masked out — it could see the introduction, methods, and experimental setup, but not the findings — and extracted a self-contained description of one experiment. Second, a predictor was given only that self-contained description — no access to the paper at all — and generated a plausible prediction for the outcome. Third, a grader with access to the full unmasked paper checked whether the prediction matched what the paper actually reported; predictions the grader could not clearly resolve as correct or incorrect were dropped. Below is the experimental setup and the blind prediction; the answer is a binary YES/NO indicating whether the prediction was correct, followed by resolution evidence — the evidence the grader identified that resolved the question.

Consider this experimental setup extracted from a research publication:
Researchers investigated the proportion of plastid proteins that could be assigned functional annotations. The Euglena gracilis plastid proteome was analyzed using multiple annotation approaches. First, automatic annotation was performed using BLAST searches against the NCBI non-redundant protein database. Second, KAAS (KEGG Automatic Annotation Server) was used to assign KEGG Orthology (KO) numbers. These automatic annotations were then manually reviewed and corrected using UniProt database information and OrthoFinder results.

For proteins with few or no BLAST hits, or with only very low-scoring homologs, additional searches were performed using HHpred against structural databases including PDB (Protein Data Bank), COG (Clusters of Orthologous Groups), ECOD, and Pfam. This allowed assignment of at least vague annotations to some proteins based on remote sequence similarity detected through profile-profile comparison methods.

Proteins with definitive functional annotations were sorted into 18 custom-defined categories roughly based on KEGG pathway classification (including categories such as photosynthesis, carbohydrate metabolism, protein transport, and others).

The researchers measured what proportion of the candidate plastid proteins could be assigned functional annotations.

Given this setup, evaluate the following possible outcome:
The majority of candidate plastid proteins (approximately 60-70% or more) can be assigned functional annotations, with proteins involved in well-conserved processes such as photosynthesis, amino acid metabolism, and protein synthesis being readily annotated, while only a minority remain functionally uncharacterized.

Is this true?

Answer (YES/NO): NO